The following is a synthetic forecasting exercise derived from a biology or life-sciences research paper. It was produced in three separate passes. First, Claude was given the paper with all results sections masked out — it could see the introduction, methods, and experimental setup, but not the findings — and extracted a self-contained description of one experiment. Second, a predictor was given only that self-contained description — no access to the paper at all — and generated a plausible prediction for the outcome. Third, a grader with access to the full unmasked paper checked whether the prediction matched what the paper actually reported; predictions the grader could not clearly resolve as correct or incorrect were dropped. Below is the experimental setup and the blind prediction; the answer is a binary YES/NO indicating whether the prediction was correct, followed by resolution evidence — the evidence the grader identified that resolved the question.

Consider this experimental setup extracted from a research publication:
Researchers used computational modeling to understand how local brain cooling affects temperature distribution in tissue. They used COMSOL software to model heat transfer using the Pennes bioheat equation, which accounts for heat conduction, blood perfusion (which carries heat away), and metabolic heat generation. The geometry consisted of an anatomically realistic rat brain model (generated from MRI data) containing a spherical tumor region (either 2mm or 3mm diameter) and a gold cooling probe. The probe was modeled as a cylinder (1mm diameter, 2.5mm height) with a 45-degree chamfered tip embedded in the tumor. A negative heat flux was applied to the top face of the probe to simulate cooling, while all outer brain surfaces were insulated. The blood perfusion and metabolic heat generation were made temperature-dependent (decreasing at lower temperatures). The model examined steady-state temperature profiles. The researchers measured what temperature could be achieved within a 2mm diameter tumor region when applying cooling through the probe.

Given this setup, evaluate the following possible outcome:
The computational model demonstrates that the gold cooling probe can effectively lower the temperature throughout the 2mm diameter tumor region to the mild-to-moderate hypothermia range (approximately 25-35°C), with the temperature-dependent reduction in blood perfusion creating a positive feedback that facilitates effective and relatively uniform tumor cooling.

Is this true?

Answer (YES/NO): NO